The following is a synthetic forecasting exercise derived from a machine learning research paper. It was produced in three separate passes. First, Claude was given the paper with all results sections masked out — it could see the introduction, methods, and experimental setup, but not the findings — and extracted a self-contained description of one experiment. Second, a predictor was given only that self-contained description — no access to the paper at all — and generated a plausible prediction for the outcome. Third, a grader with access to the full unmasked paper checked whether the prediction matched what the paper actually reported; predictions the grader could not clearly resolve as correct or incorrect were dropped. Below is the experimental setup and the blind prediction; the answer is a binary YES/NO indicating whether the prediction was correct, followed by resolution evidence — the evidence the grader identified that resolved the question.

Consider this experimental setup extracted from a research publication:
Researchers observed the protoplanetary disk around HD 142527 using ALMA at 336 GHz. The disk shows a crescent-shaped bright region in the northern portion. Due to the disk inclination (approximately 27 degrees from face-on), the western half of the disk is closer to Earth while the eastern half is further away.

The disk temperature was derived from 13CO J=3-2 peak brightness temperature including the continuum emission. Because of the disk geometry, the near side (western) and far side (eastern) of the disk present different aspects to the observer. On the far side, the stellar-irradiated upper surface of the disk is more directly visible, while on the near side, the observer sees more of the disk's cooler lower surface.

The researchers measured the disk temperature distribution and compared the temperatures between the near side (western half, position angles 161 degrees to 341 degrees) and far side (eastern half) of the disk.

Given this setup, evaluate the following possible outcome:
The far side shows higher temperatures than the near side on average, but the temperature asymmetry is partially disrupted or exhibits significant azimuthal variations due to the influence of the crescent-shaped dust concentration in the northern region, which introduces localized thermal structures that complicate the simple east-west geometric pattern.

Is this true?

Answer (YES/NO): NO